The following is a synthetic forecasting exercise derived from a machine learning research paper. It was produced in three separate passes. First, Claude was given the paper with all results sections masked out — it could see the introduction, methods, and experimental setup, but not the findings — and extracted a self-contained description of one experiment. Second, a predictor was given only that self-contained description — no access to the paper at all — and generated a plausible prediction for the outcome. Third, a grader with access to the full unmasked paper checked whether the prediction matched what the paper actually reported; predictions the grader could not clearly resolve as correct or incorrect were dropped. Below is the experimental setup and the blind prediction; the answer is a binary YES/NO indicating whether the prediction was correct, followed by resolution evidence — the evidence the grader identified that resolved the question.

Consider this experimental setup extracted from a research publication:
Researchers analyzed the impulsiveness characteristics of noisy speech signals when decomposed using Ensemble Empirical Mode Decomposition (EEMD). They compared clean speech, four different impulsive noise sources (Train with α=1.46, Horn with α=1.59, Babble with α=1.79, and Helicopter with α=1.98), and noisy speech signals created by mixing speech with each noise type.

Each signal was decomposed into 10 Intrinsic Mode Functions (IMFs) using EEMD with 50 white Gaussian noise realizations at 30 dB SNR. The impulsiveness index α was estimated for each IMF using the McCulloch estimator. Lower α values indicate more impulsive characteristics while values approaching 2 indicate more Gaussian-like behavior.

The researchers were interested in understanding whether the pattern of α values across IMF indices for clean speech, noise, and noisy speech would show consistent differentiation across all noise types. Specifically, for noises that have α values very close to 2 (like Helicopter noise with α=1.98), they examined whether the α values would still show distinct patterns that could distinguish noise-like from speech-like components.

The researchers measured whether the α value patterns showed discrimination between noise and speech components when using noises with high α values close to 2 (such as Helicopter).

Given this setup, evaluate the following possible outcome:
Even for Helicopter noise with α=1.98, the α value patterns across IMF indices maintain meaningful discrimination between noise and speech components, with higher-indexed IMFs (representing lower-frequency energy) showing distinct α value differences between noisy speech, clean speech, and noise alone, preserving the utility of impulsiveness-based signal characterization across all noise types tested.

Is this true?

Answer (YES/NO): YES